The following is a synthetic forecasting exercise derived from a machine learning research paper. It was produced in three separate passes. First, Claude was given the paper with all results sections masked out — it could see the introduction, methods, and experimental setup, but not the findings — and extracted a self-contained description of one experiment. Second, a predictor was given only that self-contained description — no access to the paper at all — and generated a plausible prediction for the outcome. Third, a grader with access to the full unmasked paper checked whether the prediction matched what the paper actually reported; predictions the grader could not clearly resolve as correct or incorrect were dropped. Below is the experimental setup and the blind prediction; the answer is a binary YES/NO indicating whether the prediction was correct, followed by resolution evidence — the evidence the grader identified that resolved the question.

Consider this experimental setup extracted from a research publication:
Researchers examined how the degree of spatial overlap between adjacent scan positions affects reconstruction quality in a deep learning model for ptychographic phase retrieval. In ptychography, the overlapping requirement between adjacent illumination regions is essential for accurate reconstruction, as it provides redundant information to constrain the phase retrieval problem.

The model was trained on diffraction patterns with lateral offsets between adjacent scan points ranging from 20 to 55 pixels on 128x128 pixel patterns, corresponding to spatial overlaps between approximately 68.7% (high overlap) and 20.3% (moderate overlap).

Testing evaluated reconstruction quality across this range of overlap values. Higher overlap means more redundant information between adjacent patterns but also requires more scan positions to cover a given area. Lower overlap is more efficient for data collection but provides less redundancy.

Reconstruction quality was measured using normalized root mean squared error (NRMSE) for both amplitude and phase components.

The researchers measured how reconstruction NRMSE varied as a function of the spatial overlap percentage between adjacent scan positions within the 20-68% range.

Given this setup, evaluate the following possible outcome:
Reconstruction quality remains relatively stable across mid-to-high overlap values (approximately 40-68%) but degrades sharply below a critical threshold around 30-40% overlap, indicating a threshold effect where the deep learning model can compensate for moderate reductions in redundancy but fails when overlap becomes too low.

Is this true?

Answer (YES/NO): NO